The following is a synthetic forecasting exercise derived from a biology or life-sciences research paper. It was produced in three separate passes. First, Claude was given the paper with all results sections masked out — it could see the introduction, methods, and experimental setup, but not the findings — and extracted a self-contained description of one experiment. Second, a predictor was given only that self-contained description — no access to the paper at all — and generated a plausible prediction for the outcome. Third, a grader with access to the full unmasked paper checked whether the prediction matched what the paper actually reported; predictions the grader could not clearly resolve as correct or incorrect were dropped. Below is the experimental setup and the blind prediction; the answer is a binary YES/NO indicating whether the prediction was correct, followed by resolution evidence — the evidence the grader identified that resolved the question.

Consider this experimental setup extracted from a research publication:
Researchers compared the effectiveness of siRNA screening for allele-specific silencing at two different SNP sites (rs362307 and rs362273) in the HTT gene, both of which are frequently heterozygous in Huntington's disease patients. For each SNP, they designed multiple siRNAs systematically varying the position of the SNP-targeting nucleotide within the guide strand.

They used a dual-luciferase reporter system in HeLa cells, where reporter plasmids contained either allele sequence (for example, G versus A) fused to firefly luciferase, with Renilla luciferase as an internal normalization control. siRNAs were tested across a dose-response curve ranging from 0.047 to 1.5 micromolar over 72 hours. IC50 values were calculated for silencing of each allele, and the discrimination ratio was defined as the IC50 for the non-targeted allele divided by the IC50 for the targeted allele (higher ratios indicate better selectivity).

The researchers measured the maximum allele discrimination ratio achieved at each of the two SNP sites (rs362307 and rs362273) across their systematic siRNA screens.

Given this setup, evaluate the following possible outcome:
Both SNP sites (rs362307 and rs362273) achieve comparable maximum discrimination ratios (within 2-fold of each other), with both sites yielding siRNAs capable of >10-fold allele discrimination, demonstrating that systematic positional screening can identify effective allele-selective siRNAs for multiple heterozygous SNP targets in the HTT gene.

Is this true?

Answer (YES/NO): NO